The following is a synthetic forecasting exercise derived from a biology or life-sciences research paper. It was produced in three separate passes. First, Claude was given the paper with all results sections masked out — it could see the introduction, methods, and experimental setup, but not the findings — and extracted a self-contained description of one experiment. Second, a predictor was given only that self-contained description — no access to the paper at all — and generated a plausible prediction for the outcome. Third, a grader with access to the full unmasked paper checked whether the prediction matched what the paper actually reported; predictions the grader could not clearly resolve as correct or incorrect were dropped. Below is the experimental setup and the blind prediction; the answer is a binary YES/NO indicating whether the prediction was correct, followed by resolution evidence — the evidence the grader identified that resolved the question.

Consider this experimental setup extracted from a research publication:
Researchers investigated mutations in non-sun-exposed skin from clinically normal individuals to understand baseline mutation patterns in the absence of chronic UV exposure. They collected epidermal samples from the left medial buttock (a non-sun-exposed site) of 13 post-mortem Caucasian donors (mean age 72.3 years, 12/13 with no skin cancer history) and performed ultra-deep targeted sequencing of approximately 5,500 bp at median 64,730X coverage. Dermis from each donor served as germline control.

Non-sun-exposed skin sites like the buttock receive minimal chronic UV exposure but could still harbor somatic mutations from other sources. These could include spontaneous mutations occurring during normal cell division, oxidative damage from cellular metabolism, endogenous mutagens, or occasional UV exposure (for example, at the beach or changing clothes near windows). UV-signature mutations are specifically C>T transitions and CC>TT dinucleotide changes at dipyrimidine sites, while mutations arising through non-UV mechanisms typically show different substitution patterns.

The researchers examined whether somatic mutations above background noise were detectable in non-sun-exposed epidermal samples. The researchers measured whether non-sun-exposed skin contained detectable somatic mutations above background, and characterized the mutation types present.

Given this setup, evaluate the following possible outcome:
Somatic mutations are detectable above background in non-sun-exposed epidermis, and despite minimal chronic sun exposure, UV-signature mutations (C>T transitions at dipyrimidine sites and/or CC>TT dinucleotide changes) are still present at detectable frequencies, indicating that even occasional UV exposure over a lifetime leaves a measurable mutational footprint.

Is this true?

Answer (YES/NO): YES